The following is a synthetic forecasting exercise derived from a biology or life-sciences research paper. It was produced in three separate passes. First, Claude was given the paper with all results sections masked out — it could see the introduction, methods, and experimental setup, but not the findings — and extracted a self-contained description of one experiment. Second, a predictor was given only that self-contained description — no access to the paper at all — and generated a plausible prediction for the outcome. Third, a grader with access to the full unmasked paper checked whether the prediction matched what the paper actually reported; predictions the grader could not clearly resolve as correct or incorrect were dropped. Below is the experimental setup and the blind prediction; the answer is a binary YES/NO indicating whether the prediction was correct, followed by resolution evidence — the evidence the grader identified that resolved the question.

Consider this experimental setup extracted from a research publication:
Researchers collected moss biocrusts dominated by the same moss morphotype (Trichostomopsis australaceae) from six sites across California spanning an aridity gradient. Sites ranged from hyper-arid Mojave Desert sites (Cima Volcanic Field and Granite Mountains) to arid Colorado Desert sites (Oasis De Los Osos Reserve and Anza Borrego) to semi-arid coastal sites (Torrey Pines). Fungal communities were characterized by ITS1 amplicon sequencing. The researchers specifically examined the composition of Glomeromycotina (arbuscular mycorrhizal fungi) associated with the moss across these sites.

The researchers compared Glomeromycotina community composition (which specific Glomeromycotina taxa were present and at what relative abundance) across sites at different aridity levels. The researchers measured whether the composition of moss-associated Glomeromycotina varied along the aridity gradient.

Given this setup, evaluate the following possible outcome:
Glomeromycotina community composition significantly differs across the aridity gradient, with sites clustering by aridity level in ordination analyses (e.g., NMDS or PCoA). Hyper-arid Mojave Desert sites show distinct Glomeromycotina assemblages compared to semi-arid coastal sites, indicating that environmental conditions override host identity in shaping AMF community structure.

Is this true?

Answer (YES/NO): NO